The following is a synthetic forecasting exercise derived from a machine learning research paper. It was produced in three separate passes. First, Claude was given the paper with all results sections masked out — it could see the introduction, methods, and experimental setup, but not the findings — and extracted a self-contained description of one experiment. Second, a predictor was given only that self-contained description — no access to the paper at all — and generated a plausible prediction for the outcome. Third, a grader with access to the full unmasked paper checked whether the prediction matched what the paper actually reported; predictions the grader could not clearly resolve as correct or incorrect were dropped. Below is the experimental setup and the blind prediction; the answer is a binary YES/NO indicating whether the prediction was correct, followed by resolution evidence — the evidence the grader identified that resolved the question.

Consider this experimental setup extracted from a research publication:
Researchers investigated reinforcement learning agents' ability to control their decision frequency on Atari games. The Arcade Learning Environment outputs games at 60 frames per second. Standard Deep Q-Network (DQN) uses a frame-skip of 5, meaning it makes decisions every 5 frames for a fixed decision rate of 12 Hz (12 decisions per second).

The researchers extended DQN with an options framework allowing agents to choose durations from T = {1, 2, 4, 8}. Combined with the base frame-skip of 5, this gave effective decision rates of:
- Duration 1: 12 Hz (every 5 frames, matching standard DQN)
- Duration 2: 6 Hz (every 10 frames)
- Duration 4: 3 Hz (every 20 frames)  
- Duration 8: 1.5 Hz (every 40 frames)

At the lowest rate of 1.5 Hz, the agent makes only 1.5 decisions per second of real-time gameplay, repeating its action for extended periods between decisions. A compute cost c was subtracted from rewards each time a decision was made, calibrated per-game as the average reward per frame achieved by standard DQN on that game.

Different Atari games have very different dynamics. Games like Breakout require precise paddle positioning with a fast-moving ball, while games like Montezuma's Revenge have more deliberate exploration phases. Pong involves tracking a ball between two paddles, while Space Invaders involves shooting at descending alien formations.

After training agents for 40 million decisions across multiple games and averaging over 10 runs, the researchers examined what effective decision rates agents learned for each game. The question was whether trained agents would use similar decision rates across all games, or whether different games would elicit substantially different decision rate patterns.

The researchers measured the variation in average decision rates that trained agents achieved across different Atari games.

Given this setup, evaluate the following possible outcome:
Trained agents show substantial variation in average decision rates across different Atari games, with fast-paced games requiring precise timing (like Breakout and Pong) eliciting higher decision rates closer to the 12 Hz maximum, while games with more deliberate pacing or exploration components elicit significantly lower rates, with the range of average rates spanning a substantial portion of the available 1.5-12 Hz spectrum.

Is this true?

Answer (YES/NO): NO